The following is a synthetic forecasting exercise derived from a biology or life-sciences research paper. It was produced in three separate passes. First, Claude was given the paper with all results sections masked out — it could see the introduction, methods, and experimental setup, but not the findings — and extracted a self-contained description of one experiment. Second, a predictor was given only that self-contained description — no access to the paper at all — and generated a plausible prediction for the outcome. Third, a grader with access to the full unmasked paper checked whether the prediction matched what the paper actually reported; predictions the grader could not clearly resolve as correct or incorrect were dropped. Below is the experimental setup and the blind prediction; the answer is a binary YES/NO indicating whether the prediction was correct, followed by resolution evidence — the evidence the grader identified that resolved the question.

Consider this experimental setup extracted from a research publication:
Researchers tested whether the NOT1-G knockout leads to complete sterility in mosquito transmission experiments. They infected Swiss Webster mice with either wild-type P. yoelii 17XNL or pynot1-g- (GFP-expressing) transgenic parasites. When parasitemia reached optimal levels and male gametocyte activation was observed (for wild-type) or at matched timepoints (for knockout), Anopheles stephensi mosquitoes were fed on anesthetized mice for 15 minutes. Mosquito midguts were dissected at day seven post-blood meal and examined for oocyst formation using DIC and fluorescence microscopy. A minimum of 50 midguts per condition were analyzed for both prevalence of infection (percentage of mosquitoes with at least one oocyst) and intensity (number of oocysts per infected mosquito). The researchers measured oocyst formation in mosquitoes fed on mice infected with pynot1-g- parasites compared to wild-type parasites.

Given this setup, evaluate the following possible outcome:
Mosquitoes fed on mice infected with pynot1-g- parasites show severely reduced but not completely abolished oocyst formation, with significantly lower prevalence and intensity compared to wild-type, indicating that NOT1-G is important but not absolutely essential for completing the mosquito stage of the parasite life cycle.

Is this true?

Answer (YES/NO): NO